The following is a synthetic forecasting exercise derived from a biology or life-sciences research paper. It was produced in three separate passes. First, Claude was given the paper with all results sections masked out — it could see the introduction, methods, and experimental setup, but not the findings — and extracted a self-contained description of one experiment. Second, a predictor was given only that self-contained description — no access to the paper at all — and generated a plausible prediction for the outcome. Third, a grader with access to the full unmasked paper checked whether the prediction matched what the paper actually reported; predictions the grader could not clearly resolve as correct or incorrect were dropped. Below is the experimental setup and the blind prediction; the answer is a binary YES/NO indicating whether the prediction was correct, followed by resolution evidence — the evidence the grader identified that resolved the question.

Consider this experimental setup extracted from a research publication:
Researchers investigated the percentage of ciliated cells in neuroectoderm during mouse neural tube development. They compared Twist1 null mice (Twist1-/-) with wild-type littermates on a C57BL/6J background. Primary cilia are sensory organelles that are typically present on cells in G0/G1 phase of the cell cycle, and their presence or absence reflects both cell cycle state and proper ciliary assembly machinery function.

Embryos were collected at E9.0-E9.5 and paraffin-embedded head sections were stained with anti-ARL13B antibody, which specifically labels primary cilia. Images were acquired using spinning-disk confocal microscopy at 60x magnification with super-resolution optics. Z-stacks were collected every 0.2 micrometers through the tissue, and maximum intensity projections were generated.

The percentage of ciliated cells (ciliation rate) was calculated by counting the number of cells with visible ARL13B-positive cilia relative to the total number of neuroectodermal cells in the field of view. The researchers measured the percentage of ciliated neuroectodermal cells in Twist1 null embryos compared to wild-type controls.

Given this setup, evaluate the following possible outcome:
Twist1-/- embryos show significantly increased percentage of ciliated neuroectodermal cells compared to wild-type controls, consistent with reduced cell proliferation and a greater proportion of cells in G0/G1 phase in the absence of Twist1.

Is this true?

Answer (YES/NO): NO